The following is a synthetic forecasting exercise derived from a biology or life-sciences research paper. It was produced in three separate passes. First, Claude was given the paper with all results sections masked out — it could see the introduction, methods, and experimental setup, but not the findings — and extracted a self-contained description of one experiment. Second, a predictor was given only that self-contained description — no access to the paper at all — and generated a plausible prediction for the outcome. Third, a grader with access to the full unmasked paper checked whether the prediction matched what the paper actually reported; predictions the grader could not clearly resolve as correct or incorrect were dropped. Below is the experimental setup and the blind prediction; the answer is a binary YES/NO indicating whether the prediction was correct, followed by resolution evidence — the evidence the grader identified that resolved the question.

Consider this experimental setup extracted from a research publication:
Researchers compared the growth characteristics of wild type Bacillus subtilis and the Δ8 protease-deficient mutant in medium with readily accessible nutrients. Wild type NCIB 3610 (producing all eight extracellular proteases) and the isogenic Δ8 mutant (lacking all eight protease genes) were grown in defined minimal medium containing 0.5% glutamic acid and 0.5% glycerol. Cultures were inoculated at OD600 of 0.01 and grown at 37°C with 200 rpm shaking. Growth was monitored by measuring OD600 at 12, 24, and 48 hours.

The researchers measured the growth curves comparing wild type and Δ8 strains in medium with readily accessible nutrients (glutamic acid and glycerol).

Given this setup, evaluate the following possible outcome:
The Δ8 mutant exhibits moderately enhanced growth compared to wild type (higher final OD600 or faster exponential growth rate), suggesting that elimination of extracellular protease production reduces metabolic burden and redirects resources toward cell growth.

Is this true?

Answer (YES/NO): NO